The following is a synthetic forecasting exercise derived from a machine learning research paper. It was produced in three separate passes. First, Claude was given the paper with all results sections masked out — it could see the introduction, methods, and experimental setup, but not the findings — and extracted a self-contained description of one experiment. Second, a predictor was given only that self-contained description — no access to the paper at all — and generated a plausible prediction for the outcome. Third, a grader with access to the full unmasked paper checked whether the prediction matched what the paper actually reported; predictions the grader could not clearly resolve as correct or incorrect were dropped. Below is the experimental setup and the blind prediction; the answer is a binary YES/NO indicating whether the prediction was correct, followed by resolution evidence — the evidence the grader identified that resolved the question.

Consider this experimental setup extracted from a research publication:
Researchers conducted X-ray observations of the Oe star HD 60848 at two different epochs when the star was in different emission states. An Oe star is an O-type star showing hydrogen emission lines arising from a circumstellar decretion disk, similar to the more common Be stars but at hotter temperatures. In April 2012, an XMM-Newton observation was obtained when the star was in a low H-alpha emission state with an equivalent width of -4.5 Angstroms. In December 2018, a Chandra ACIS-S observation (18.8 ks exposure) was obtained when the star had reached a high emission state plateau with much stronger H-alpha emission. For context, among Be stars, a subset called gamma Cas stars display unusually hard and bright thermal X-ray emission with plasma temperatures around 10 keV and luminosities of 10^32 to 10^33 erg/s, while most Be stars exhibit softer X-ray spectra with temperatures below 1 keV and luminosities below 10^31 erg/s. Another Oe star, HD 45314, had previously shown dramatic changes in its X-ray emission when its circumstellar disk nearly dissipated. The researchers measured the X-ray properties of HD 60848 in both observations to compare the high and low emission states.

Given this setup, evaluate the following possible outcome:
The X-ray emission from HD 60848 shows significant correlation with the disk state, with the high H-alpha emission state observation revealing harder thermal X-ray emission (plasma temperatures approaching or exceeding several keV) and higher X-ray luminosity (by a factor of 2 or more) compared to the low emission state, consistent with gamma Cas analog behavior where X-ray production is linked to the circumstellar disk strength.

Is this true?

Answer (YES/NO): NO